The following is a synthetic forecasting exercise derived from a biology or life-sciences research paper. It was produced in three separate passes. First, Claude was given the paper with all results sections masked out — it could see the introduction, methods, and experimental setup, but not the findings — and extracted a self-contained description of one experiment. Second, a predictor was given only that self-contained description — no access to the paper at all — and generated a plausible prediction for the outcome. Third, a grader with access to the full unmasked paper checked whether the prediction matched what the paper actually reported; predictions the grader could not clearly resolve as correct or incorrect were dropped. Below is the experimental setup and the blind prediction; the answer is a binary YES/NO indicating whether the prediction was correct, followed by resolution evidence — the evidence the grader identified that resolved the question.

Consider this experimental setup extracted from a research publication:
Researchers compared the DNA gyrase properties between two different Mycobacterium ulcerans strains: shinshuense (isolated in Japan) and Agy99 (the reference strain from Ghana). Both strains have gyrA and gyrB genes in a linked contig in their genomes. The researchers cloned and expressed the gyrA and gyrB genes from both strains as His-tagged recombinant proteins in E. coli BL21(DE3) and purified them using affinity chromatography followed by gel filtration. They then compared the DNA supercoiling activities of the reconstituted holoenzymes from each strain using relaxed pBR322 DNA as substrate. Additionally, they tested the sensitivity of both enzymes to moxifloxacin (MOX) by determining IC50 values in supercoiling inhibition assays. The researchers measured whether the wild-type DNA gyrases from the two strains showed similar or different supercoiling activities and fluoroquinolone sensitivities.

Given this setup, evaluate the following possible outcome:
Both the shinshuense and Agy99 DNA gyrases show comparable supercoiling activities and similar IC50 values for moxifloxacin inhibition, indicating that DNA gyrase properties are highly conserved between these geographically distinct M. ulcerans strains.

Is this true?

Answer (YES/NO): YES